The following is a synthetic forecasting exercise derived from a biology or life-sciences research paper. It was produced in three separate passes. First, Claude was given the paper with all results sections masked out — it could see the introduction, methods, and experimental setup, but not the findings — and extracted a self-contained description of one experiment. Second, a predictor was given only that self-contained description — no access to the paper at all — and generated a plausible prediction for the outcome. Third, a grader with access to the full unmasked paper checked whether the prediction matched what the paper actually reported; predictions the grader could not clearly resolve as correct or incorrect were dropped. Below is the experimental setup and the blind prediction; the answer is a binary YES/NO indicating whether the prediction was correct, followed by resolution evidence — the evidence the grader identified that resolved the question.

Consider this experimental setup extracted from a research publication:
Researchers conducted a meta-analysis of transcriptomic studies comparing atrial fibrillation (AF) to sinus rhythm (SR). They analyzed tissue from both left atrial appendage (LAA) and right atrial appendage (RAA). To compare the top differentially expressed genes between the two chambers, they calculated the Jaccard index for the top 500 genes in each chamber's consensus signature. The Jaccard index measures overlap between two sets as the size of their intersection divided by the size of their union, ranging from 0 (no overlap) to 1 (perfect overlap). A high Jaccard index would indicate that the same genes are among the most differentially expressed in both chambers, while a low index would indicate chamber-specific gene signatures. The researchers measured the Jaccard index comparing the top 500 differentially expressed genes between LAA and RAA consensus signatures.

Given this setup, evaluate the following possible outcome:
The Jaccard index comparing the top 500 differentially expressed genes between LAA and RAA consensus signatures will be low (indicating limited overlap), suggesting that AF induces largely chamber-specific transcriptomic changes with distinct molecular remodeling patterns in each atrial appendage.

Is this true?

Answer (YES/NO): NO